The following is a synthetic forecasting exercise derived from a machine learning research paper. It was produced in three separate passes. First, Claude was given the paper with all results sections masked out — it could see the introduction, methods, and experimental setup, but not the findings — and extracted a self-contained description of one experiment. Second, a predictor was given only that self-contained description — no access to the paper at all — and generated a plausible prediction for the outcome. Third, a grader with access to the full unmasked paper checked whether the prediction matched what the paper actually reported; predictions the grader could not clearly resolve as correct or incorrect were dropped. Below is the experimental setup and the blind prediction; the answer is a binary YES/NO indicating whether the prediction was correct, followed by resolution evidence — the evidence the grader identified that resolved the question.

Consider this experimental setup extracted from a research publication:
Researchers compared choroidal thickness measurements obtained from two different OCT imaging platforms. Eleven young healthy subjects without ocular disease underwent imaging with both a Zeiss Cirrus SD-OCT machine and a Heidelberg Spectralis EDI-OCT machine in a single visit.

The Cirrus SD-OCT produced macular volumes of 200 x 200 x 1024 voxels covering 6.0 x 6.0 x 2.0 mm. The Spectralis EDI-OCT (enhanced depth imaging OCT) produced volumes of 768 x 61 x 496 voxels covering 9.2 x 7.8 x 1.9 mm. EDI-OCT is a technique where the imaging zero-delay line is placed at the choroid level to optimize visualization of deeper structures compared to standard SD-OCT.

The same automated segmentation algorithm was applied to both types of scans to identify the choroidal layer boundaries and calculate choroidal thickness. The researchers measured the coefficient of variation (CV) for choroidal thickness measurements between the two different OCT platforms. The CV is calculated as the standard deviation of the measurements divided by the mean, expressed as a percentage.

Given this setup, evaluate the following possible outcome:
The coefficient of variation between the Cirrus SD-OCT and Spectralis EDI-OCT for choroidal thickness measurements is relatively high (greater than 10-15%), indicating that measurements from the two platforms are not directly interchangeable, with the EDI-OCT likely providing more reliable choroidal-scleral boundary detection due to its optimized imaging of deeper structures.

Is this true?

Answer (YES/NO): NO